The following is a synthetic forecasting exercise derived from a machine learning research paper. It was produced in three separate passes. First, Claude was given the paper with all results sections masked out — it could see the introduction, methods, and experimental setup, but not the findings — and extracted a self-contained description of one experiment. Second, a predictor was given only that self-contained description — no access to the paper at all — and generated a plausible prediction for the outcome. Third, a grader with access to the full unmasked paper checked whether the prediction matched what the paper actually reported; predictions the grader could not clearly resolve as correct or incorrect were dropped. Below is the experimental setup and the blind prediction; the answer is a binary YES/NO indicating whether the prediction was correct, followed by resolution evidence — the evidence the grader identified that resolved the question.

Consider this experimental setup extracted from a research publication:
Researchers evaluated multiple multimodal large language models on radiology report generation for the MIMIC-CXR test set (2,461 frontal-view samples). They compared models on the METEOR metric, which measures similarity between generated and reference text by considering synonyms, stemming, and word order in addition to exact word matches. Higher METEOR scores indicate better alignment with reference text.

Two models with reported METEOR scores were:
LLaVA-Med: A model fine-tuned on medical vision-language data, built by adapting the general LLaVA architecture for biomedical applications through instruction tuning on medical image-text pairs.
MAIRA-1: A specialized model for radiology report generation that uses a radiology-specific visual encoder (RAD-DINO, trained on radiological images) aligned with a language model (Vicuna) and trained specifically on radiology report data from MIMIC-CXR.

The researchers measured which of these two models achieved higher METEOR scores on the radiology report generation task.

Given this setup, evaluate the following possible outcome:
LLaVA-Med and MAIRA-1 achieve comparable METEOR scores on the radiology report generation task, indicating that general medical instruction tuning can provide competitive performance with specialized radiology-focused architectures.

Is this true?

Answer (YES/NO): NO